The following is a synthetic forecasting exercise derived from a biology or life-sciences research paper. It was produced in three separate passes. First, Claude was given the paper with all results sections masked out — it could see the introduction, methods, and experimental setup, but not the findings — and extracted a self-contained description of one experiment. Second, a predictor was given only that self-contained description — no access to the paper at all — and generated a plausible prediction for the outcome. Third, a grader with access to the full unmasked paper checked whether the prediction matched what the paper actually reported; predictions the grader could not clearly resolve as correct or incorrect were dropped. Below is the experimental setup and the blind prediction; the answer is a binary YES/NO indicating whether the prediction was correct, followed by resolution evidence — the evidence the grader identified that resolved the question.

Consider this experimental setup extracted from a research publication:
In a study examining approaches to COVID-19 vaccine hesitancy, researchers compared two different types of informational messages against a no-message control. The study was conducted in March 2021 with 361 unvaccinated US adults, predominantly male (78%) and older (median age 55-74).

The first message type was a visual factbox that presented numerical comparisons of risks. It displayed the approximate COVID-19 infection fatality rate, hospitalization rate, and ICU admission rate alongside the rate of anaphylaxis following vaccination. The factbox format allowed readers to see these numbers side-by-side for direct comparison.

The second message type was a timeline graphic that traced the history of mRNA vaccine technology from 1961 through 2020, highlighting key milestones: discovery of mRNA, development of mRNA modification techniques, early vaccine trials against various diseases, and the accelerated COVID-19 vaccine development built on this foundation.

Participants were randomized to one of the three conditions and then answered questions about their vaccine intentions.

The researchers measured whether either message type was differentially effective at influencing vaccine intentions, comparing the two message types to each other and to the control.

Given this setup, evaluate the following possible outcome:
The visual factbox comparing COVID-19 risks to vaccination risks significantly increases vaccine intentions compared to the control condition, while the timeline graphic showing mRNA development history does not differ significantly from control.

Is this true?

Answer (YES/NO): NO